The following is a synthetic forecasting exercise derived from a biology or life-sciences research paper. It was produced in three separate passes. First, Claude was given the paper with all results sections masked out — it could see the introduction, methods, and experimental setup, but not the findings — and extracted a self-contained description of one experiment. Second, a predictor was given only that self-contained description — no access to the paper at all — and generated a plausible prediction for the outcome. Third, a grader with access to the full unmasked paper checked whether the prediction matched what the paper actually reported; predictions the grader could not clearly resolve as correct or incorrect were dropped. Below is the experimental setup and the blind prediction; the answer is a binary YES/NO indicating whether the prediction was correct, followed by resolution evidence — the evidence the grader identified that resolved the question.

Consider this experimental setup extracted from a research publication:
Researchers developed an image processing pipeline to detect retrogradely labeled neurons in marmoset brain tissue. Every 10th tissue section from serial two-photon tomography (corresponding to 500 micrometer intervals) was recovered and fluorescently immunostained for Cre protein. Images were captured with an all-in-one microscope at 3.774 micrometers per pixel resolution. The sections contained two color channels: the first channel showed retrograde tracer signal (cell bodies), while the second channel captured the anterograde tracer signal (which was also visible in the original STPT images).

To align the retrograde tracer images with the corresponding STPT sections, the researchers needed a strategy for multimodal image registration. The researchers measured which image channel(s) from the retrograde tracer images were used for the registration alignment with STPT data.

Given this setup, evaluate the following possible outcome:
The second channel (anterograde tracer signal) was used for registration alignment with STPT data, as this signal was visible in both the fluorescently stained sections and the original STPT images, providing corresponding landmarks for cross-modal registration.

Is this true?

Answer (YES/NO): YES